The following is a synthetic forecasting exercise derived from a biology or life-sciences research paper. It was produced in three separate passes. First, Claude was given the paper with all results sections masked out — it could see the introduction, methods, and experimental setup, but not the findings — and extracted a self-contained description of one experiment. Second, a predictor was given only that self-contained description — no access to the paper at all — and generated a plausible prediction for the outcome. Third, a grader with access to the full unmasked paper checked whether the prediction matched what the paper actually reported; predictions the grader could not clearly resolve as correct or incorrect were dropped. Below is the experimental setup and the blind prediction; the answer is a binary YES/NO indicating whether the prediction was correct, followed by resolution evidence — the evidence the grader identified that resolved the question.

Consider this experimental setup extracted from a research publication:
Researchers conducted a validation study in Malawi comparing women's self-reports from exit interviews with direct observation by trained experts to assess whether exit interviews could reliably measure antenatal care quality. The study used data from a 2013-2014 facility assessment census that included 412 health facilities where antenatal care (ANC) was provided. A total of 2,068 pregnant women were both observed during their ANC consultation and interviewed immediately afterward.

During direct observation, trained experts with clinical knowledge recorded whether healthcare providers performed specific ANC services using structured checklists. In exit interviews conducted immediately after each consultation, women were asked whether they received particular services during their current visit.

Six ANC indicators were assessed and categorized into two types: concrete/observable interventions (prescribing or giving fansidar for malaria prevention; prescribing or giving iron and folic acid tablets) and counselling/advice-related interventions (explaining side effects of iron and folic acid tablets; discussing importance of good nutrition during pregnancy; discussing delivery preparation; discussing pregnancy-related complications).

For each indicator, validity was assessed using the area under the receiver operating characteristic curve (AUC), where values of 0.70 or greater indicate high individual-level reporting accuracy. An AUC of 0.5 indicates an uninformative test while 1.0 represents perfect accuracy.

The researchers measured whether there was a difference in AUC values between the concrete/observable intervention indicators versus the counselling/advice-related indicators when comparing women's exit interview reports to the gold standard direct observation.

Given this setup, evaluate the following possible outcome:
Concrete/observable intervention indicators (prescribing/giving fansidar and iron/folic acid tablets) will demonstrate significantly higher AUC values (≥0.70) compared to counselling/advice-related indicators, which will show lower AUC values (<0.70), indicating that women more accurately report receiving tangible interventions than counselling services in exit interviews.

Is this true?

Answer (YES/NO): YES